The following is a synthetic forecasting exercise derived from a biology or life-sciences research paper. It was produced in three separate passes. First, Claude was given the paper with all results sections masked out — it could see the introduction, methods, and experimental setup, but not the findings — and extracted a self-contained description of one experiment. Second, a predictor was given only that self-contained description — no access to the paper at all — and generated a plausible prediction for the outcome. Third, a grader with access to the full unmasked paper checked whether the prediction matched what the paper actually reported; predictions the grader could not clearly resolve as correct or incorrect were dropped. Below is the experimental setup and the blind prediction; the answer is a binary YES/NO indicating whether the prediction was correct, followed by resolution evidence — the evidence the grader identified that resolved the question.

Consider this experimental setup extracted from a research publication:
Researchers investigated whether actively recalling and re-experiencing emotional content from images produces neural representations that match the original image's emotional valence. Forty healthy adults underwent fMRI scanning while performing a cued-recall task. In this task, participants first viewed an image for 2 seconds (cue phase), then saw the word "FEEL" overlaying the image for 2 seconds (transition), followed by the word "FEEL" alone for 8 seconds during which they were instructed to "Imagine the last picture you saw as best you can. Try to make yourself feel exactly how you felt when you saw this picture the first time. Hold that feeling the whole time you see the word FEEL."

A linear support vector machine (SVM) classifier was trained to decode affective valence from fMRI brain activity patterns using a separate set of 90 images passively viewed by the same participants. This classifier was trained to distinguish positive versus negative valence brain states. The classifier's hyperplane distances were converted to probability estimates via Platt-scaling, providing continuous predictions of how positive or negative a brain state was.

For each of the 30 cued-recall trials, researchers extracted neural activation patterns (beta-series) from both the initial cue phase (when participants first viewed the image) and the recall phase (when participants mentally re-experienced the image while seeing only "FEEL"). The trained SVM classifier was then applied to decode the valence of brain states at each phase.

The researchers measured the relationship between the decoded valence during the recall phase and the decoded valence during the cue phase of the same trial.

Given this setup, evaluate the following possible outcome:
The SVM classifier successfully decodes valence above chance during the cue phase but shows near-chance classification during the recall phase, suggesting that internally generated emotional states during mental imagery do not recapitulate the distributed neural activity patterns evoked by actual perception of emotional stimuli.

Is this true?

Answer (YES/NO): NO